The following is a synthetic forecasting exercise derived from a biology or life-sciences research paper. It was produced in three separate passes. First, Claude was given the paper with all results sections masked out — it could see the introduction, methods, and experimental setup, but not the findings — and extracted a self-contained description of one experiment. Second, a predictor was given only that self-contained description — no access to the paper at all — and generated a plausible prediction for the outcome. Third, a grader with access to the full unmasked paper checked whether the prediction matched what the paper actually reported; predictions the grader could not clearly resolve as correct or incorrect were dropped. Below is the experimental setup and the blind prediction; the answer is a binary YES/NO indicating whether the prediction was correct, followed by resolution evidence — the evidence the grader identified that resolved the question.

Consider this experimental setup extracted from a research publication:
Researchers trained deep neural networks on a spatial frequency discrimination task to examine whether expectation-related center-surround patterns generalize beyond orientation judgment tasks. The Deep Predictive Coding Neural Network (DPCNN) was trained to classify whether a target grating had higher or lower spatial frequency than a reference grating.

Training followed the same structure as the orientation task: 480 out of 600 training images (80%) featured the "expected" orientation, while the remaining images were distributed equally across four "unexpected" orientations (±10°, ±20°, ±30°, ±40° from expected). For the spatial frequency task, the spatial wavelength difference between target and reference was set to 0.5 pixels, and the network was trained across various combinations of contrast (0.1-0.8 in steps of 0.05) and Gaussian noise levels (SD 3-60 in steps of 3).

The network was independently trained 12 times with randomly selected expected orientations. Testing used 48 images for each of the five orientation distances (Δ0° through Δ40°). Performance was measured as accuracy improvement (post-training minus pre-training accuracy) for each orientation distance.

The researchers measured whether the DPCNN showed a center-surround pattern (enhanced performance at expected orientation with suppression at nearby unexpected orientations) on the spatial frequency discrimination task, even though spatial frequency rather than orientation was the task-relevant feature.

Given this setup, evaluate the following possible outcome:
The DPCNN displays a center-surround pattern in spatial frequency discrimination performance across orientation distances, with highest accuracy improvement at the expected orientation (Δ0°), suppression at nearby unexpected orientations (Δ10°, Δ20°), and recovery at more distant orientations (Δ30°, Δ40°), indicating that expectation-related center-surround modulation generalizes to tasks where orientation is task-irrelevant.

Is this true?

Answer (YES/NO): YES